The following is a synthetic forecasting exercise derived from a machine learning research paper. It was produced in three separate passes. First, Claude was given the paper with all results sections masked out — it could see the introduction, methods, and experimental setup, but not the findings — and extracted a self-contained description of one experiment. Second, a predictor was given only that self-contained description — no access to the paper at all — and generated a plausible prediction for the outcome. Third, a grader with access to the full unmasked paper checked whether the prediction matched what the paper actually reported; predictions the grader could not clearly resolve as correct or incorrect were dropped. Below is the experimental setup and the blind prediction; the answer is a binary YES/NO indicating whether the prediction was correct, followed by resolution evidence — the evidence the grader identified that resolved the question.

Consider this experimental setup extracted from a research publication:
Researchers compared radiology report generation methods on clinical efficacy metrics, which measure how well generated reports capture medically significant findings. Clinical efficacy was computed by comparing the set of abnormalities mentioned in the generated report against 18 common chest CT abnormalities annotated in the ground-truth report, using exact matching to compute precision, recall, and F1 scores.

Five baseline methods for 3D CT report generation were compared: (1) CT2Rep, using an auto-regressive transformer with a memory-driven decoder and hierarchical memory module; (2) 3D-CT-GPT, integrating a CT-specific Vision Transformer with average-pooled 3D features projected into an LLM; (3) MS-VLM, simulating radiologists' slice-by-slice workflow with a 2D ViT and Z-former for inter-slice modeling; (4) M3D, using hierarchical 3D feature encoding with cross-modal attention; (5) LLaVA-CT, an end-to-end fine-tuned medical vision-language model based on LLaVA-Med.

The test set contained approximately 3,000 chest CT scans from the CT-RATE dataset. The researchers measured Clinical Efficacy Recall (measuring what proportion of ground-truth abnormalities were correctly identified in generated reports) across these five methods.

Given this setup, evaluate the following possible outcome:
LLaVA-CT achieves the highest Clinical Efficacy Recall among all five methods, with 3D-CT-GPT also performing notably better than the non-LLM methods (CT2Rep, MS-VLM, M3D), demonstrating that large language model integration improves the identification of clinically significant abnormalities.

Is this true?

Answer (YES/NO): NO